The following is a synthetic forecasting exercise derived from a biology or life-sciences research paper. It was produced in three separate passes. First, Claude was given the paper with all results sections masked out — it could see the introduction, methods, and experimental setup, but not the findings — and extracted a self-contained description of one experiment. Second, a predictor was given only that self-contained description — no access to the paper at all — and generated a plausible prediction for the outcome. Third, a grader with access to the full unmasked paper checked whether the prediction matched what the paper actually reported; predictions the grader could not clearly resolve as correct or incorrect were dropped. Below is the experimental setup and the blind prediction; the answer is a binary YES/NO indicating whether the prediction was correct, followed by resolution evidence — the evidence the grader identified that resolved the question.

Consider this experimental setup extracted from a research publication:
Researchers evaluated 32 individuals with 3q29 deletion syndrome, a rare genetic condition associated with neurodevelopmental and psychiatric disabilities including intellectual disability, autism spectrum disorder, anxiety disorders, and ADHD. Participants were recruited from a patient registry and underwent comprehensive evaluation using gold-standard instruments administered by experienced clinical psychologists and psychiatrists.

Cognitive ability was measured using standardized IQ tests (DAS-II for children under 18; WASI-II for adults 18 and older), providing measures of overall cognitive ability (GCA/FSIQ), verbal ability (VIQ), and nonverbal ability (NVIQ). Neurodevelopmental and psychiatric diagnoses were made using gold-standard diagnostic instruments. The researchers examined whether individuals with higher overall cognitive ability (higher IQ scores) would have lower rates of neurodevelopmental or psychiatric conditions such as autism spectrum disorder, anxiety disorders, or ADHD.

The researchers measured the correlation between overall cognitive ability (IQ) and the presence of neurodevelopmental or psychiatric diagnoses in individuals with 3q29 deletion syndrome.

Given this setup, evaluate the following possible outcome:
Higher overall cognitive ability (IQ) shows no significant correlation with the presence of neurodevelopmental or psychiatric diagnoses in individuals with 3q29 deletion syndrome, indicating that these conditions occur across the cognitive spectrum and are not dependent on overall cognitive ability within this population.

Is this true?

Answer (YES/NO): YES